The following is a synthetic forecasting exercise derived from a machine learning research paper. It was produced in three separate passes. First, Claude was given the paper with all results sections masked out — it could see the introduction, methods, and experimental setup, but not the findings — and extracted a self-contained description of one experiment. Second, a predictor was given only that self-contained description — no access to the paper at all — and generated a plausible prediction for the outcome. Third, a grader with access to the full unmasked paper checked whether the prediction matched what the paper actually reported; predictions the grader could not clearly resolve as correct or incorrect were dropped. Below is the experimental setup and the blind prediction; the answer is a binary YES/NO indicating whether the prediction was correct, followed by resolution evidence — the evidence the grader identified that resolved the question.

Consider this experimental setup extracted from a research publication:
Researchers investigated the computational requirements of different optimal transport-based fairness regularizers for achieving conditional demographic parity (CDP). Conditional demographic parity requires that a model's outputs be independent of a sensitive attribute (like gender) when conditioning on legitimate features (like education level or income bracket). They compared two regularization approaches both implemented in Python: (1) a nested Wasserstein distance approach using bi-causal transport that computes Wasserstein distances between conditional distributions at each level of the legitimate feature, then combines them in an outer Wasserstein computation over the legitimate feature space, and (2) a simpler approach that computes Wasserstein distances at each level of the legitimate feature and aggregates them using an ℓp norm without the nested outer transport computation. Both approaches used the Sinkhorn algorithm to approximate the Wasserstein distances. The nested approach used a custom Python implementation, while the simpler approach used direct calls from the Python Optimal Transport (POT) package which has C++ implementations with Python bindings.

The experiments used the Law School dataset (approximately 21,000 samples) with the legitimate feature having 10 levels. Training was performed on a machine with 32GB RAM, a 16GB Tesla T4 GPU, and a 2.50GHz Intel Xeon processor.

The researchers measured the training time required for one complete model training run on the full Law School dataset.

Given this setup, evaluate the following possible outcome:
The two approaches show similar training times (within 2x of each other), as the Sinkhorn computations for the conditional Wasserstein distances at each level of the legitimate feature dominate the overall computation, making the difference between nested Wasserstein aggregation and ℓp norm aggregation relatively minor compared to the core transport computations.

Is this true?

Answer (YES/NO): NO